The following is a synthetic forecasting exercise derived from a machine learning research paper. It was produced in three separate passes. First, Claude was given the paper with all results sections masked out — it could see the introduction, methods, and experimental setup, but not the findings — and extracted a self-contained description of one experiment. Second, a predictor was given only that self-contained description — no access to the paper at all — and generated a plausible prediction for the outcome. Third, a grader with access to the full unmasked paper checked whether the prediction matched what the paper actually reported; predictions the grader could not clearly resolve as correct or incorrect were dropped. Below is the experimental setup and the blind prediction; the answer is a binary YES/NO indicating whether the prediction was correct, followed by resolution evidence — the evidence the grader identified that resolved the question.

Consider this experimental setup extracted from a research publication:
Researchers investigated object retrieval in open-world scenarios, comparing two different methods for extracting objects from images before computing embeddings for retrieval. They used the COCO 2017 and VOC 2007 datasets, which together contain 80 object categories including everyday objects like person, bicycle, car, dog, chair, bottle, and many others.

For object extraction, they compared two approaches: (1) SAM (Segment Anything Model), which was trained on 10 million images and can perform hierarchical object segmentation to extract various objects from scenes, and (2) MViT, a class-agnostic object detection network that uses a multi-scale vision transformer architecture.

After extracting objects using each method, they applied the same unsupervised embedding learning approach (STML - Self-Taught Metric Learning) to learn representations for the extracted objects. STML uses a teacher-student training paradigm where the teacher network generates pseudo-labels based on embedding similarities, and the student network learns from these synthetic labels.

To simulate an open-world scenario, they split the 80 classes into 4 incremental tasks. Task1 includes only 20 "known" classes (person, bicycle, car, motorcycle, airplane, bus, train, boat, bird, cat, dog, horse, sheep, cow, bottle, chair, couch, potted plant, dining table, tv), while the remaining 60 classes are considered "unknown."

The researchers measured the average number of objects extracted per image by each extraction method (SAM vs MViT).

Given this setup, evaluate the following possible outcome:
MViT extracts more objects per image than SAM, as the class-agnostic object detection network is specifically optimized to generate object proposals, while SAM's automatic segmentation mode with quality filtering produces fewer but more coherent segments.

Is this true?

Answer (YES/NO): NO